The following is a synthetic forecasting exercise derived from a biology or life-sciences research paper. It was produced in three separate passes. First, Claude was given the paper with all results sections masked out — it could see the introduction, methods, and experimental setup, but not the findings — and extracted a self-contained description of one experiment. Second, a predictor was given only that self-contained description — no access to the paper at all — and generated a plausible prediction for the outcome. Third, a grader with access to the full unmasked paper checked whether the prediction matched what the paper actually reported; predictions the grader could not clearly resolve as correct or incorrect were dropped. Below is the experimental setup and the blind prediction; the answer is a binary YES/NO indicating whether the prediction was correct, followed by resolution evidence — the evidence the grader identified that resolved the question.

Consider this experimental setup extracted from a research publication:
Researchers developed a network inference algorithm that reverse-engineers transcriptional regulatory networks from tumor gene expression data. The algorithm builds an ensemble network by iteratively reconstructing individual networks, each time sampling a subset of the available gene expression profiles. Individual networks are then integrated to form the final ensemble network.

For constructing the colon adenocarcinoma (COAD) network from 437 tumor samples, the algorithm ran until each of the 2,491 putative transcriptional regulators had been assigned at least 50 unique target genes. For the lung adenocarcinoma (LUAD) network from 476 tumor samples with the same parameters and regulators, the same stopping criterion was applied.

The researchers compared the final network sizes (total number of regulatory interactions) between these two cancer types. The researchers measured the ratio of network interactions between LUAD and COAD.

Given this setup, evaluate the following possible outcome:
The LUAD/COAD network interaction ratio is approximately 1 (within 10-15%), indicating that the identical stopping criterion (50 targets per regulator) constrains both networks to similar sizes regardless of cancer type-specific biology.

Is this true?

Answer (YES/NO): NO